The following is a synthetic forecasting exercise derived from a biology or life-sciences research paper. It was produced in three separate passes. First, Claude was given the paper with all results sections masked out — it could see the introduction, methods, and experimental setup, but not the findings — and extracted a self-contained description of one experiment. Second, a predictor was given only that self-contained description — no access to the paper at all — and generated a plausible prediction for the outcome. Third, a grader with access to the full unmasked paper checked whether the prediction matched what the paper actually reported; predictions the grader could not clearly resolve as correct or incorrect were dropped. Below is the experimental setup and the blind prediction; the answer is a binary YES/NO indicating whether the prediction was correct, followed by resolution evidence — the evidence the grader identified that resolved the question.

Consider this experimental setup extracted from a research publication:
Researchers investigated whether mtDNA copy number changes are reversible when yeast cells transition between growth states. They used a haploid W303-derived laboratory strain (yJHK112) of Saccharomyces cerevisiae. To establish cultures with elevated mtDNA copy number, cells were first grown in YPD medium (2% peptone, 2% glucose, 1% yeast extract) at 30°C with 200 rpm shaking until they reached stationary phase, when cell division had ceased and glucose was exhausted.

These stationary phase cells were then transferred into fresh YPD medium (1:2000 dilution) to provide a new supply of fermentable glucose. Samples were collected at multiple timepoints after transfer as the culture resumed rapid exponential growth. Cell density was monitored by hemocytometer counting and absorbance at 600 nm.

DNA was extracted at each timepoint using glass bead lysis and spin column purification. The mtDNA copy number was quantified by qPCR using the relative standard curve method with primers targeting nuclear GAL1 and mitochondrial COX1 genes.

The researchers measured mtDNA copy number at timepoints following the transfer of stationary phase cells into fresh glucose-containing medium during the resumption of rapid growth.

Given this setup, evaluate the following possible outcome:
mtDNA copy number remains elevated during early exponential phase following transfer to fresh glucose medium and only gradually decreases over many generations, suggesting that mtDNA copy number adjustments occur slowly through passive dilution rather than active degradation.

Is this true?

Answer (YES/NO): NO